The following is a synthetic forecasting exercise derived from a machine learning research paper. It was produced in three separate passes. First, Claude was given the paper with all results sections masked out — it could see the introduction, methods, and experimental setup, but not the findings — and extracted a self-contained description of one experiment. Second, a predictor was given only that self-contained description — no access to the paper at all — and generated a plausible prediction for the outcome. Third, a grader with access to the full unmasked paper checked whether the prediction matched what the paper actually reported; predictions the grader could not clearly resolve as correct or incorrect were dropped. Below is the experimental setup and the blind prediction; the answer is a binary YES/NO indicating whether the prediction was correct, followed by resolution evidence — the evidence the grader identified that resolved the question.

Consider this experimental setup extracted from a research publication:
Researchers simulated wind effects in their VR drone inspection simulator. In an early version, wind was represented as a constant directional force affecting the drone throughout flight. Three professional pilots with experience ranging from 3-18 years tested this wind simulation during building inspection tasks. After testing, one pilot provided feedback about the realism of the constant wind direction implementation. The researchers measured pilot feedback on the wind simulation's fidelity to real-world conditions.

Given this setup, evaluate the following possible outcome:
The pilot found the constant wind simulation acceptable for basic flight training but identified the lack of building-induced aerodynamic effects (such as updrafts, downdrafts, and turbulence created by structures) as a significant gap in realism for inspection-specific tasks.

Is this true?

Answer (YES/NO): NO